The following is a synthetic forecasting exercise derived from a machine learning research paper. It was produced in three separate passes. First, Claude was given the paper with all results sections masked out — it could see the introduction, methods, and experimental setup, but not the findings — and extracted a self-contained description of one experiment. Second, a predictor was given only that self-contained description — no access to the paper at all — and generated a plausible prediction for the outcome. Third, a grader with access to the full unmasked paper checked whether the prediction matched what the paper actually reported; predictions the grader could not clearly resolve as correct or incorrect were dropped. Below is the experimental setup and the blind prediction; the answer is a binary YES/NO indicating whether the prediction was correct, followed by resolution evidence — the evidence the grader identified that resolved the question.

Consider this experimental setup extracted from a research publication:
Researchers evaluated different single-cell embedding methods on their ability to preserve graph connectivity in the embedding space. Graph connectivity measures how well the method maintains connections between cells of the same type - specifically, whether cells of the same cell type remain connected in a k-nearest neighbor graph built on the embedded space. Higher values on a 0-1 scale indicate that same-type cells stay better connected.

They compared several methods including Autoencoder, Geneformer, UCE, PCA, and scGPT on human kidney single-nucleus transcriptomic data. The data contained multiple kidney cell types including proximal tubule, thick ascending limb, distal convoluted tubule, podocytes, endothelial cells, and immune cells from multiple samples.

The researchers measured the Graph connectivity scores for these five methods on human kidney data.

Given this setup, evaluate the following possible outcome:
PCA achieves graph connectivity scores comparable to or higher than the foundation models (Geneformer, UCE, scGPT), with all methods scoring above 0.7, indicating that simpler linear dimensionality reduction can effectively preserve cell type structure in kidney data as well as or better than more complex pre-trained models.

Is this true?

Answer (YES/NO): NO